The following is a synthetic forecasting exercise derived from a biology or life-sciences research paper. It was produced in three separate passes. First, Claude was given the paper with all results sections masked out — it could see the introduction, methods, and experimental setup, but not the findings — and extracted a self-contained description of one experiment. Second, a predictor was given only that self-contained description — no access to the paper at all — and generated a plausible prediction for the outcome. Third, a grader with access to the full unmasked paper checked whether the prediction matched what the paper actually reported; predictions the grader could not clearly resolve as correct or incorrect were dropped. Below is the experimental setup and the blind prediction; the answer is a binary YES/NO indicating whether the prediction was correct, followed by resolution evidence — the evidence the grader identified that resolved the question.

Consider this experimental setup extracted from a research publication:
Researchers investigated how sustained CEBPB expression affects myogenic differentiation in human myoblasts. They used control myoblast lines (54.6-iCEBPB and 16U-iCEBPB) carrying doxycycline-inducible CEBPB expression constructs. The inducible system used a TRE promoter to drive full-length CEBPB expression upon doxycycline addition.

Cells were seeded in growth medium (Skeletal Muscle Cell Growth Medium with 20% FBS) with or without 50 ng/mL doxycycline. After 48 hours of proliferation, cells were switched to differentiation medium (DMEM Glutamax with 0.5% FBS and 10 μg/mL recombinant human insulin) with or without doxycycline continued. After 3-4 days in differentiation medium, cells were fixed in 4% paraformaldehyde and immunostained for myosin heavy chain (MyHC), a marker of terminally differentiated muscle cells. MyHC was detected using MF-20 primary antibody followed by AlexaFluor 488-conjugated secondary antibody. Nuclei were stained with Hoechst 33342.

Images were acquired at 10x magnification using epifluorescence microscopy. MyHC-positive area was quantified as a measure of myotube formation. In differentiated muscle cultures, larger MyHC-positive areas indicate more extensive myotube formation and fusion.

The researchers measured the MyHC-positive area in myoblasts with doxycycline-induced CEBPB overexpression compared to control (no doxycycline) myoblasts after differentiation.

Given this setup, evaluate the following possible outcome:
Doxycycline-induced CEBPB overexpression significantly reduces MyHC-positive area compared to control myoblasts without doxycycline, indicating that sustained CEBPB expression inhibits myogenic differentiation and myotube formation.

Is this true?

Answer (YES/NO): YES